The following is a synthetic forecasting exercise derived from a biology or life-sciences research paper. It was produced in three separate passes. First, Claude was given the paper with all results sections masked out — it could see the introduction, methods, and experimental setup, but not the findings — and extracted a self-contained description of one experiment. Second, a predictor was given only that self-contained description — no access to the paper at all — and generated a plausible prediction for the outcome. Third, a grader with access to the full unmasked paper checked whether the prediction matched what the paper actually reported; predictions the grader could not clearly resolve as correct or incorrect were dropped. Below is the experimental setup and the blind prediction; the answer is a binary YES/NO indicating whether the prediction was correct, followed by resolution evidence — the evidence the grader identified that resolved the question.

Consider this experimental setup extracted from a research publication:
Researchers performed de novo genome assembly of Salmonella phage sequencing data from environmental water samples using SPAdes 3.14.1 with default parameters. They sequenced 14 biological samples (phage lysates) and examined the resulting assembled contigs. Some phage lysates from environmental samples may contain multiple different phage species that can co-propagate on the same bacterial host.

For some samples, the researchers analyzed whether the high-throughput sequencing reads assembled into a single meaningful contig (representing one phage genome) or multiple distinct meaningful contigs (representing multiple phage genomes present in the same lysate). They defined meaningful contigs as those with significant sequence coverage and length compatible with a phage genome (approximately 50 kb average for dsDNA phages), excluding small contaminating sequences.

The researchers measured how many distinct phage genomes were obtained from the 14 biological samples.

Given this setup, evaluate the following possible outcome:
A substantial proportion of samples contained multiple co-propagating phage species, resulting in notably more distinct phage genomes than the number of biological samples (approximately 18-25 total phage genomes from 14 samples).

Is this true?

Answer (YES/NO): NO